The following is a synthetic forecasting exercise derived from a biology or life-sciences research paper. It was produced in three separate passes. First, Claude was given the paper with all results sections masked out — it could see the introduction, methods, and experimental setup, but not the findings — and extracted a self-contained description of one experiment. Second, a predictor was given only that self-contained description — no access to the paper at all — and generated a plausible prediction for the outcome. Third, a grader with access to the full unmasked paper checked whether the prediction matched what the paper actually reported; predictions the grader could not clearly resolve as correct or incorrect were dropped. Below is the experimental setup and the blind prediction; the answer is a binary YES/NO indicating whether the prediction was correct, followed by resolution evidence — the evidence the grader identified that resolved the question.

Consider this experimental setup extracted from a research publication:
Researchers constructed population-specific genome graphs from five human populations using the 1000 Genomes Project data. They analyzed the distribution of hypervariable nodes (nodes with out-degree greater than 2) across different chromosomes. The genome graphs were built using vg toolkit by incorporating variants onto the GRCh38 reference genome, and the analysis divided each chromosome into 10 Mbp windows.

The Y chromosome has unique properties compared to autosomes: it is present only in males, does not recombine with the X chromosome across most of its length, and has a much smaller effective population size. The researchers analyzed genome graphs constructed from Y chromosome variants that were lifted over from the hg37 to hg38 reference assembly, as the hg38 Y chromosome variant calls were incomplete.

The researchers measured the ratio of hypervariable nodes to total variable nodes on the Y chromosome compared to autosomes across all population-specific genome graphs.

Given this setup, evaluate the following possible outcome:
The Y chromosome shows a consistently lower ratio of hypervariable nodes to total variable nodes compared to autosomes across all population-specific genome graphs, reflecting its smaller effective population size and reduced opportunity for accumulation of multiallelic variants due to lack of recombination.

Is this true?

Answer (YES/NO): YES